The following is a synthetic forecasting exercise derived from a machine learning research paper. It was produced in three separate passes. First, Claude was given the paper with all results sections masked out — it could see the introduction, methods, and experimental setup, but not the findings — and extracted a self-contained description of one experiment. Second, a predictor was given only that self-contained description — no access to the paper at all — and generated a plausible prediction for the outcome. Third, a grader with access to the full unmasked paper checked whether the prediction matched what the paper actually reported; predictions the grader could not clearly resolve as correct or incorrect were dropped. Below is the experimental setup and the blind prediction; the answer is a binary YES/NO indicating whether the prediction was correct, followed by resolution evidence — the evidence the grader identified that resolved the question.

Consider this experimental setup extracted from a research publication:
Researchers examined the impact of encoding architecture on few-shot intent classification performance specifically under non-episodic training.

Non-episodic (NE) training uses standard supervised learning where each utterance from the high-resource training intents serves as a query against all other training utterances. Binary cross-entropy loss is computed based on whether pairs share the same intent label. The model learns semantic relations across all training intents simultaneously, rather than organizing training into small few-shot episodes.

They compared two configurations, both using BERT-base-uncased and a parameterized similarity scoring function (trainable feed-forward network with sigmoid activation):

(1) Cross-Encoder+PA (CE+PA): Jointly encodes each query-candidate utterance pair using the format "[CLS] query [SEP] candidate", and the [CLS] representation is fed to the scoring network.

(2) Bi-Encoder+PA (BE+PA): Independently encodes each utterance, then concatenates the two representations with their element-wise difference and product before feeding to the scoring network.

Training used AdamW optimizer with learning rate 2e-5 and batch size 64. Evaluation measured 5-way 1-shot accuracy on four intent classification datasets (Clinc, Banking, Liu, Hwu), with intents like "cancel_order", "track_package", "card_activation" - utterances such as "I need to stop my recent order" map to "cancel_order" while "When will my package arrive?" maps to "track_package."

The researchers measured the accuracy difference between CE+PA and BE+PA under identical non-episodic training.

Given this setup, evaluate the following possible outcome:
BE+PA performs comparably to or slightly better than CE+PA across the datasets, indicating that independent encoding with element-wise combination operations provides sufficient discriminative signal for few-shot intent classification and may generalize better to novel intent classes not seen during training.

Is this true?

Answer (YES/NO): NO